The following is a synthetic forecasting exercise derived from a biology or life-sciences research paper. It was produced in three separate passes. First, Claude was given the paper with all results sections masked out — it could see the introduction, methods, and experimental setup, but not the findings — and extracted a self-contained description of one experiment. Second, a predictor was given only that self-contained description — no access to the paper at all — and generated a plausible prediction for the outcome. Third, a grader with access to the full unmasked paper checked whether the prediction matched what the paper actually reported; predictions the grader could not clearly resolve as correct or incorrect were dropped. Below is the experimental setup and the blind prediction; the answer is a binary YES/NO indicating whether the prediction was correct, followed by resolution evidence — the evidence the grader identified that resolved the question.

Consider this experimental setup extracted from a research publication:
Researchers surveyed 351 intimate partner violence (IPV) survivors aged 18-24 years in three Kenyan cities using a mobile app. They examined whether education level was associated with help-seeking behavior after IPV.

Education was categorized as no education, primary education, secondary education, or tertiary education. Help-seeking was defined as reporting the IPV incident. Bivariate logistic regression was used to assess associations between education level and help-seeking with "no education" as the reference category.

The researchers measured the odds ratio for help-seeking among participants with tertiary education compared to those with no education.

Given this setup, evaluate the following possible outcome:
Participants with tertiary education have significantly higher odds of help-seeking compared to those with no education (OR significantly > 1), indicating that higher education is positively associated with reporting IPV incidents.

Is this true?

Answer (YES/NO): NO